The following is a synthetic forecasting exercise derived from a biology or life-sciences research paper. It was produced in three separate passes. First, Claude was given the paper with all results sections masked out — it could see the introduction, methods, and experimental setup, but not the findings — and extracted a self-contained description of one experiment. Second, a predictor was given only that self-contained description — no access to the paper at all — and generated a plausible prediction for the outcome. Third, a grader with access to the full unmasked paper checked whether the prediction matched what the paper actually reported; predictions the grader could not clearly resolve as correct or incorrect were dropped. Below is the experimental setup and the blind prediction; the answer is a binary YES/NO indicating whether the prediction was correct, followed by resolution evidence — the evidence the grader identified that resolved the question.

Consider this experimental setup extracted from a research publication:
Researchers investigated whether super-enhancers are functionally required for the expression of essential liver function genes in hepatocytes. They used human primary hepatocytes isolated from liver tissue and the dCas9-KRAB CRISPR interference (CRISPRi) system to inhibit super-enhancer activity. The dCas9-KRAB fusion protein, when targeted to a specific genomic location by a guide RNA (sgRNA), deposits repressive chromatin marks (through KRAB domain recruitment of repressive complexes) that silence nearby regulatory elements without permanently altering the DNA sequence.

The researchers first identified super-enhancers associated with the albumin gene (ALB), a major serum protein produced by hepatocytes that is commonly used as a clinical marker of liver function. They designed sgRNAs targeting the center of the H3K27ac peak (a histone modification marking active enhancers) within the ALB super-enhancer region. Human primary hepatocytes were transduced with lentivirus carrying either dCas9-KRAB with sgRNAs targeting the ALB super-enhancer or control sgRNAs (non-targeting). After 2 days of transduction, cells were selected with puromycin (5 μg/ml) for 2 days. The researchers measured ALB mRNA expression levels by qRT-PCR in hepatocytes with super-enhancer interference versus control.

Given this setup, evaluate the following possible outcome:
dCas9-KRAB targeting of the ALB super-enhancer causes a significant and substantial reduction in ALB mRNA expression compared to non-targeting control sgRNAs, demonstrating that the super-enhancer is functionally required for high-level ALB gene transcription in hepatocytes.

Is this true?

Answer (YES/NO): YES